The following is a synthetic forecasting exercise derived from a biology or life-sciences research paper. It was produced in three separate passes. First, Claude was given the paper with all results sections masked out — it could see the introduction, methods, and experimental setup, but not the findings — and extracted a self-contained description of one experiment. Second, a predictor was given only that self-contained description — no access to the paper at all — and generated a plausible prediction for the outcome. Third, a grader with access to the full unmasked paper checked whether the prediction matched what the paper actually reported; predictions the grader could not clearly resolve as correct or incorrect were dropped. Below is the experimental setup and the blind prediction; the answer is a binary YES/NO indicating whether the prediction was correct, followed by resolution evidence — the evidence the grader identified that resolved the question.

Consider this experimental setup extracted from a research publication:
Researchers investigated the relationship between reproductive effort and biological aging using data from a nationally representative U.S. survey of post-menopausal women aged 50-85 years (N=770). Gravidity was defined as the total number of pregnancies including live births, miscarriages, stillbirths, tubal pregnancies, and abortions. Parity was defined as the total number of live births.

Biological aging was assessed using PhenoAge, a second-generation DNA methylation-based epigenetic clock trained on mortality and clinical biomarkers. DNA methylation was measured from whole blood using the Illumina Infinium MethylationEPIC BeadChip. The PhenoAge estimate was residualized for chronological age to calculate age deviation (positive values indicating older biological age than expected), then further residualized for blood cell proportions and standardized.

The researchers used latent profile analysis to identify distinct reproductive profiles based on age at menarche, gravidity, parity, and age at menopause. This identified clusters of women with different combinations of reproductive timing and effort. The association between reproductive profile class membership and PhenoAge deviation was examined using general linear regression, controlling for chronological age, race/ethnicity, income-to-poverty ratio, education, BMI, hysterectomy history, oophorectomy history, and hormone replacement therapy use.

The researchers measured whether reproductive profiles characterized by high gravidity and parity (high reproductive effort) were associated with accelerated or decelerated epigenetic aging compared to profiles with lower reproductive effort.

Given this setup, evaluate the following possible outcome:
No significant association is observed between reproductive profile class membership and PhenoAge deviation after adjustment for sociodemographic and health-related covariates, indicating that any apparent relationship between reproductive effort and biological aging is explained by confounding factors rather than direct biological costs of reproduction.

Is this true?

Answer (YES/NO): NO